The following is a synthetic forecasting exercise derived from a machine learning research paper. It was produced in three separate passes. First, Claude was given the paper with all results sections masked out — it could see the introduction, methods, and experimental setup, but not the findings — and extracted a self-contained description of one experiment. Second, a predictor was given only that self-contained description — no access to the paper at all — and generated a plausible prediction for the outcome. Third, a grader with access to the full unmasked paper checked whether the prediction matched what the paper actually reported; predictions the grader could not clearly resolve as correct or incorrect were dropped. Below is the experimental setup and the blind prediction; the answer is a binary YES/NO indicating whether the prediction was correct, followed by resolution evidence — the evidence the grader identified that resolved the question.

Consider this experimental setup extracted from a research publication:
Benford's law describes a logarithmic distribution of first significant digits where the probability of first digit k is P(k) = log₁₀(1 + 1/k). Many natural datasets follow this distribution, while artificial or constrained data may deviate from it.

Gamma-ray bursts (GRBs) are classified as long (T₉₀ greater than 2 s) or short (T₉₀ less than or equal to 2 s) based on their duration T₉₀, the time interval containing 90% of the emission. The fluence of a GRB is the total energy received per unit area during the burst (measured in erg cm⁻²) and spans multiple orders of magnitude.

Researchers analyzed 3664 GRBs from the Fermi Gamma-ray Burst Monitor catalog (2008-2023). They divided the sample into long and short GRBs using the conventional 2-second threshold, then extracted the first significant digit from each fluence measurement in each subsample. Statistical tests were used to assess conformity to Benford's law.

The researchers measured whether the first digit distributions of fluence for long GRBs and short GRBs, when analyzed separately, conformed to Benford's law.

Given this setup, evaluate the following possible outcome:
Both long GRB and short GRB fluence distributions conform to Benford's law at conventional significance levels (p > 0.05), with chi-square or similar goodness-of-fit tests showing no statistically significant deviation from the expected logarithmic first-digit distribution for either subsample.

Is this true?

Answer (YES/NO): YES